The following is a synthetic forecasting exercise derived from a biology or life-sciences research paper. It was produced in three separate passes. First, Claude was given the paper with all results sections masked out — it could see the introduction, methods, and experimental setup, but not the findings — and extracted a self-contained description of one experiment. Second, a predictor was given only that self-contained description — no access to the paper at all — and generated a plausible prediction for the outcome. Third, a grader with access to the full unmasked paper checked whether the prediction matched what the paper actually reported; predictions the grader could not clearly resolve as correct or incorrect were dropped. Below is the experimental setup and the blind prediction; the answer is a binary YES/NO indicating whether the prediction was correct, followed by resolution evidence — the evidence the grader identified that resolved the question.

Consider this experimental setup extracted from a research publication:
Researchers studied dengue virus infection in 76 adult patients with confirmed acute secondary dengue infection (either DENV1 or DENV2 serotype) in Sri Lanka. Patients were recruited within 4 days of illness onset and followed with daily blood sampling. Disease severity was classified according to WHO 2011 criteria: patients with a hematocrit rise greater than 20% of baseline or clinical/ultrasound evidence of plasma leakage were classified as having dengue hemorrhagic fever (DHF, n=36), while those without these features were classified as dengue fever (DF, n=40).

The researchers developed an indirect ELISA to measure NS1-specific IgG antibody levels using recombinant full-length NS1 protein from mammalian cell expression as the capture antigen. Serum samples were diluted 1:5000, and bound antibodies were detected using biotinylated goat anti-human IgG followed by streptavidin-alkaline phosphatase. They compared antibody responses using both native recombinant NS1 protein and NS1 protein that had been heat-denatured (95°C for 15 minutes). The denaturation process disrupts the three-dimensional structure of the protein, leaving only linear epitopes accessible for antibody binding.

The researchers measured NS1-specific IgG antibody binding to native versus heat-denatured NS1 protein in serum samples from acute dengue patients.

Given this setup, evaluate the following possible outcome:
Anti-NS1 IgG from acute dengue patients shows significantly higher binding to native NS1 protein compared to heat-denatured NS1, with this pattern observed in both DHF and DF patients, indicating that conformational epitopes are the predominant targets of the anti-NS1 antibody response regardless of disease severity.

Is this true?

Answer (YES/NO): NO